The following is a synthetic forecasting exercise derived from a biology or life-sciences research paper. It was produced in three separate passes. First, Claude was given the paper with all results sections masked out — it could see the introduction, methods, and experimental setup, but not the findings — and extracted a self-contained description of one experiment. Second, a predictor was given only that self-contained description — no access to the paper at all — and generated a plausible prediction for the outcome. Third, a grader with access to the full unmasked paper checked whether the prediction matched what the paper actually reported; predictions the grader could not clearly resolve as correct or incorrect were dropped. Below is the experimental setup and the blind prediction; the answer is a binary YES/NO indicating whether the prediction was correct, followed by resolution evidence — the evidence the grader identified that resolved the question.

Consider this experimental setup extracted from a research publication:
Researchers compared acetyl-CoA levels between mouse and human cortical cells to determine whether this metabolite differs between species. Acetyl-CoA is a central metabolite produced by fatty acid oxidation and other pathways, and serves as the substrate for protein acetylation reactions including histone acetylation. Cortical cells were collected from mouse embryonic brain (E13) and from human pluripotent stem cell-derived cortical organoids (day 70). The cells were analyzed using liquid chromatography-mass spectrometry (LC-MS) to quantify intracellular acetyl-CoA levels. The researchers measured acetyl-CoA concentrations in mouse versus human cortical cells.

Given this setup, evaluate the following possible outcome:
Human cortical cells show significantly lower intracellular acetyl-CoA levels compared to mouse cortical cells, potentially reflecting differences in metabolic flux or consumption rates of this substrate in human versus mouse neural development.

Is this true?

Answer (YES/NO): YES